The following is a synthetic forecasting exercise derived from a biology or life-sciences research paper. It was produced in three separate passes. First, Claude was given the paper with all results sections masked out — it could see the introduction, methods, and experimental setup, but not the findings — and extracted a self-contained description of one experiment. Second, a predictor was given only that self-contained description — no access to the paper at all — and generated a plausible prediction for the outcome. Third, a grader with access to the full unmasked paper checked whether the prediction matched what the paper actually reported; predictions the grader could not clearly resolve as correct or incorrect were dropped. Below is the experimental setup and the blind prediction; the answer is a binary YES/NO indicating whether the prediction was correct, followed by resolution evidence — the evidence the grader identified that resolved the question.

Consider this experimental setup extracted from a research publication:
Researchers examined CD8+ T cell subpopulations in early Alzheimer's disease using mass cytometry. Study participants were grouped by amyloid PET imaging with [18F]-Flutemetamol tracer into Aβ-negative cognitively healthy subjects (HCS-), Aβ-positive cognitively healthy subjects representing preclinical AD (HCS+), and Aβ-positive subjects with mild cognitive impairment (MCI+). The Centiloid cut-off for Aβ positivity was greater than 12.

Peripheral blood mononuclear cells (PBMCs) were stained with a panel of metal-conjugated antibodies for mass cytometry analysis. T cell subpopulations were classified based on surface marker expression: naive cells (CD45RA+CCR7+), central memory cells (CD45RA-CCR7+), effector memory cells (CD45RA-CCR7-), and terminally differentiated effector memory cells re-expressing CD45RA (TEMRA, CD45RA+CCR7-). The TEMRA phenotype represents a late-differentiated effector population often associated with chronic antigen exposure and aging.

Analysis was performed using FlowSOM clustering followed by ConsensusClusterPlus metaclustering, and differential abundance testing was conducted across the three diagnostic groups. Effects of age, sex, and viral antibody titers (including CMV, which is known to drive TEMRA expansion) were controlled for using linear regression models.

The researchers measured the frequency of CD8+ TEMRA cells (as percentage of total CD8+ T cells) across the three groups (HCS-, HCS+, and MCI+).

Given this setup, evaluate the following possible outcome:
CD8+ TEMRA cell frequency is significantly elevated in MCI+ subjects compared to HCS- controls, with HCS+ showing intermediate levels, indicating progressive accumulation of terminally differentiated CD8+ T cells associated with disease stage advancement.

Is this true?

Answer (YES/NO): NO